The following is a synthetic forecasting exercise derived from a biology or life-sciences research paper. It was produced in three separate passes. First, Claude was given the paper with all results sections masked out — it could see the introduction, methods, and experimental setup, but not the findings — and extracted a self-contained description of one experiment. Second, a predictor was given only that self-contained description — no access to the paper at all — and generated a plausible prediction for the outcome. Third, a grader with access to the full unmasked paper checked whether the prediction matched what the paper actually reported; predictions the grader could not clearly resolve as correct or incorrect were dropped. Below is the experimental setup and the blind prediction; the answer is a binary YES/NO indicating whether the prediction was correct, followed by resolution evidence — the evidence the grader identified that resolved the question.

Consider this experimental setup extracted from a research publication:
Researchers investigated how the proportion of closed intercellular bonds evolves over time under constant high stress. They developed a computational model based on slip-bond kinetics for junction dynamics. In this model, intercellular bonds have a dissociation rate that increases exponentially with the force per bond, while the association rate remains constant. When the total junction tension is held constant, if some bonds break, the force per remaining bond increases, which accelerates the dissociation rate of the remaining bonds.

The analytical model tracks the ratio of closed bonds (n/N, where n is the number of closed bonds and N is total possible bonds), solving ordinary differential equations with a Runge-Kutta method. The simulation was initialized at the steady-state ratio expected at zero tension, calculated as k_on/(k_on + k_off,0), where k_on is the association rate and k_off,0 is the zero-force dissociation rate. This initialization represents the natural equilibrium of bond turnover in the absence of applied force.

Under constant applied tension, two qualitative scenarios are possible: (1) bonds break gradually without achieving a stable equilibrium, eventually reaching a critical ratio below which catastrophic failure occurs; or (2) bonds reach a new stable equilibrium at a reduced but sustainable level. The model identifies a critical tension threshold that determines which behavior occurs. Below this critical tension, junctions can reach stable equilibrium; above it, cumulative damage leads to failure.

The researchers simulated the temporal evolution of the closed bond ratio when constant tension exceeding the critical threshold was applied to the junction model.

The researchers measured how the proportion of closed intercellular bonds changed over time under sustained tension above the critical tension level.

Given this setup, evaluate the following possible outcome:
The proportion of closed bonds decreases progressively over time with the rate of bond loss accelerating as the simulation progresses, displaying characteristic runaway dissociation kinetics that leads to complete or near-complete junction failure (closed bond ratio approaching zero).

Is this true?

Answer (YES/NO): YES